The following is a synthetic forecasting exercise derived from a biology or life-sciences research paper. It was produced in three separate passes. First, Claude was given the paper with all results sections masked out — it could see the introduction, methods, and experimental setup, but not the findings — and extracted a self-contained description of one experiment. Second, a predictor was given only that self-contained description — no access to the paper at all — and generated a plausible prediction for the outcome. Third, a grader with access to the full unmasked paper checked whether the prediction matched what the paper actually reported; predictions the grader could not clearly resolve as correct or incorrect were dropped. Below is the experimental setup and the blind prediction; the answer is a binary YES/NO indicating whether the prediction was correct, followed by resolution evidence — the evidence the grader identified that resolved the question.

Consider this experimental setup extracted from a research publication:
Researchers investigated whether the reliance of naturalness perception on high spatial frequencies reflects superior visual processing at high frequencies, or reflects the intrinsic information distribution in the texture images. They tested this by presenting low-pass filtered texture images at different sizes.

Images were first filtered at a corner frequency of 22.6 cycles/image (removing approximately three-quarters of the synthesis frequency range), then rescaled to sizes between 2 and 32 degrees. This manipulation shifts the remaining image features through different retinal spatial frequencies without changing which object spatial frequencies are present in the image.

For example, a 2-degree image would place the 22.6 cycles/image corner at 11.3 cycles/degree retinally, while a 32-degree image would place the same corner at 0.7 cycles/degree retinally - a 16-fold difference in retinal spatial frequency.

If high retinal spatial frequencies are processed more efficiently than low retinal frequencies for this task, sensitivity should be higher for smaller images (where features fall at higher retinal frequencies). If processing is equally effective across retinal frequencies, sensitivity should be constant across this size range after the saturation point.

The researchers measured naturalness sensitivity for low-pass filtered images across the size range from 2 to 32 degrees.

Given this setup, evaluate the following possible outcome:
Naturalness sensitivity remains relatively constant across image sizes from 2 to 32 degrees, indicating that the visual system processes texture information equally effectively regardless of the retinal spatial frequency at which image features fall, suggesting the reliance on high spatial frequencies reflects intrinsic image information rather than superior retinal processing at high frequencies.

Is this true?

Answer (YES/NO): YES